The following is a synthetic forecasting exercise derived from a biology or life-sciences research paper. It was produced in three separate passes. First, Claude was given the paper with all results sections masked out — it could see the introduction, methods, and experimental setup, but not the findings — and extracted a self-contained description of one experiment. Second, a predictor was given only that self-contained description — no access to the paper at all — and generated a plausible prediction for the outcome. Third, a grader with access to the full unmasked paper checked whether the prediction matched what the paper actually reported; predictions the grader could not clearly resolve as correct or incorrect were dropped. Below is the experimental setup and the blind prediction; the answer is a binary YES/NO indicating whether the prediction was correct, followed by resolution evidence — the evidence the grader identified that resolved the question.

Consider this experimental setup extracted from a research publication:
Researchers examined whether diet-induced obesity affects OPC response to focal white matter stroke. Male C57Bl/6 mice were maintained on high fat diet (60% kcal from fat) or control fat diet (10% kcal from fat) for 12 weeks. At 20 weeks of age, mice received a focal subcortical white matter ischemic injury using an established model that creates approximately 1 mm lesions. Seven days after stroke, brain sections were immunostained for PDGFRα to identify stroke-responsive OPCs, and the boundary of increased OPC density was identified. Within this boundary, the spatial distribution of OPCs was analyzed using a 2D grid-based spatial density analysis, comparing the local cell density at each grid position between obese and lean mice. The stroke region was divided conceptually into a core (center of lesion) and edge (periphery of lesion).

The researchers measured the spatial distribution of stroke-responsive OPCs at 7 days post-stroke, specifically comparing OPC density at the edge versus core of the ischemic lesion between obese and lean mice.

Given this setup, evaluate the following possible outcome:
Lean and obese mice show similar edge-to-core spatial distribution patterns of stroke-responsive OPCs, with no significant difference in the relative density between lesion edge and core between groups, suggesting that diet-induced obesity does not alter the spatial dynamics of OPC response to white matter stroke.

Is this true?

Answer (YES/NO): NO